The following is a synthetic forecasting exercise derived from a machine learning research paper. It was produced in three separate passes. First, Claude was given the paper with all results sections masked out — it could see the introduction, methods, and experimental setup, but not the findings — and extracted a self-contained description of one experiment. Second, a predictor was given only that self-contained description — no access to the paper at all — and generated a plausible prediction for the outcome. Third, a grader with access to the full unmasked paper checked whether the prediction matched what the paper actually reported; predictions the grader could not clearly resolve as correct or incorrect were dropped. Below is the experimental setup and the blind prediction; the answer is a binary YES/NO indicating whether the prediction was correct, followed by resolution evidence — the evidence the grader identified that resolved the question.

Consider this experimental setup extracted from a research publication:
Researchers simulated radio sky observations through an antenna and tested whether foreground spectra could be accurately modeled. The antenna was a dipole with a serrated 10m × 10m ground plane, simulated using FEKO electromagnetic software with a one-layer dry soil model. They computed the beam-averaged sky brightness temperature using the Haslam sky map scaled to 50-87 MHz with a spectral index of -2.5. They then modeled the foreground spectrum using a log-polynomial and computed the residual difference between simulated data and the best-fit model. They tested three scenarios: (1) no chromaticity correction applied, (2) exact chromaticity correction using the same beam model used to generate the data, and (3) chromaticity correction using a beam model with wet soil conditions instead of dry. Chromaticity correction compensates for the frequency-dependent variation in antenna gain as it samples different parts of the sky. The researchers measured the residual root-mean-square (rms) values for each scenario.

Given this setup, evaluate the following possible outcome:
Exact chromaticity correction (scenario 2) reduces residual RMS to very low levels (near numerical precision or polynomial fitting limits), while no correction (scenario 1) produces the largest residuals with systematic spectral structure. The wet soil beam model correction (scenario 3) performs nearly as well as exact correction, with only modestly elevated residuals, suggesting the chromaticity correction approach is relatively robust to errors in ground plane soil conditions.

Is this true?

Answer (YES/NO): NO